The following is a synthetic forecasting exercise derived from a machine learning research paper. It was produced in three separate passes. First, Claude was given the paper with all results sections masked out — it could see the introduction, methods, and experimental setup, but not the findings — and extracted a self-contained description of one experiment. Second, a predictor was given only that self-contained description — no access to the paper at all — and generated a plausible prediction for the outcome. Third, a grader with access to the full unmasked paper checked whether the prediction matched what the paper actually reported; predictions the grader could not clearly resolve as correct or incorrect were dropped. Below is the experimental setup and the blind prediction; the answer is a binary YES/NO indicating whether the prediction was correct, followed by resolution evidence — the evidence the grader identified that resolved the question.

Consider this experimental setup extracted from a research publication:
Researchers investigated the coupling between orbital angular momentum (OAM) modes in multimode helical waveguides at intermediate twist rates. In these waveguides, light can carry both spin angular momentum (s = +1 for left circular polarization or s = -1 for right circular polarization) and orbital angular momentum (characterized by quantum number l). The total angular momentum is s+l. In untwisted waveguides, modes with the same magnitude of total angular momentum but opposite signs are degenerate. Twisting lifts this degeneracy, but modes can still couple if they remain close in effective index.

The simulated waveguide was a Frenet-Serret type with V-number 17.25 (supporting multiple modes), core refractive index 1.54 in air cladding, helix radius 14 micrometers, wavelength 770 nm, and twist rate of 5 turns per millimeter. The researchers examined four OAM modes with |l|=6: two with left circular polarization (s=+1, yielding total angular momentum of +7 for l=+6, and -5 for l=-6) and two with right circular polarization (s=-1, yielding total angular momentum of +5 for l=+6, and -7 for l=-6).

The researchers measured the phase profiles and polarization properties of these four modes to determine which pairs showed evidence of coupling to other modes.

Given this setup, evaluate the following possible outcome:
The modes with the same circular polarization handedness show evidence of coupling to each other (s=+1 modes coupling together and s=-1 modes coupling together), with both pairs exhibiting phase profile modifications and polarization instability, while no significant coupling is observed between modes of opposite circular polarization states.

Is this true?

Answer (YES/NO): NO